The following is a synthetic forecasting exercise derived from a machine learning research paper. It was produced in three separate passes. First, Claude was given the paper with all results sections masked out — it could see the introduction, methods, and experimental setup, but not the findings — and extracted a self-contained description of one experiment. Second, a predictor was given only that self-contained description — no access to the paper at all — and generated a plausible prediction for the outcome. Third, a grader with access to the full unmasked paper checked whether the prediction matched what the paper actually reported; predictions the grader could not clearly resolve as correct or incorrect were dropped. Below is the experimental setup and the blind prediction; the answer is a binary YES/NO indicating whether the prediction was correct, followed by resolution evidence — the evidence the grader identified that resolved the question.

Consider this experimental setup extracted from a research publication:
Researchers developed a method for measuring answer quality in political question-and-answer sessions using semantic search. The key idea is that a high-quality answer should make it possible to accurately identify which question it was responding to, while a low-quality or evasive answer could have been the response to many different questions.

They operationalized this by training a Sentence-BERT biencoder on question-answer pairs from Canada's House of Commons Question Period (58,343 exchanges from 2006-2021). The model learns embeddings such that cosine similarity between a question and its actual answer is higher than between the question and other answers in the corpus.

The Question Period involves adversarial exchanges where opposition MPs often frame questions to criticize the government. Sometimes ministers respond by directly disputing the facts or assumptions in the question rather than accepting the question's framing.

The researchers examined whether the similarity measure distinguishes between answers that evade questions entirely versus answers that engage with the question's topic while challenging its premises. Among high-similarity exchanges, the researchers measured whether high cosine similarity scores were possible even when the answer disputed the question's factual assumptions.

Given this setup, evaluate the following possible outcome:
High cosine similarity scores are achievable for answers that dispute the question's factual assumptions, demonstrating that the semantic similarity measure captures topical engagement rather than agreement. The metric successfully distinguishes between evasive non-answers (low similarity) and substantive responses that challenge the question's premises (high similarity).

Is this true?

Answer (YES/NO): YES